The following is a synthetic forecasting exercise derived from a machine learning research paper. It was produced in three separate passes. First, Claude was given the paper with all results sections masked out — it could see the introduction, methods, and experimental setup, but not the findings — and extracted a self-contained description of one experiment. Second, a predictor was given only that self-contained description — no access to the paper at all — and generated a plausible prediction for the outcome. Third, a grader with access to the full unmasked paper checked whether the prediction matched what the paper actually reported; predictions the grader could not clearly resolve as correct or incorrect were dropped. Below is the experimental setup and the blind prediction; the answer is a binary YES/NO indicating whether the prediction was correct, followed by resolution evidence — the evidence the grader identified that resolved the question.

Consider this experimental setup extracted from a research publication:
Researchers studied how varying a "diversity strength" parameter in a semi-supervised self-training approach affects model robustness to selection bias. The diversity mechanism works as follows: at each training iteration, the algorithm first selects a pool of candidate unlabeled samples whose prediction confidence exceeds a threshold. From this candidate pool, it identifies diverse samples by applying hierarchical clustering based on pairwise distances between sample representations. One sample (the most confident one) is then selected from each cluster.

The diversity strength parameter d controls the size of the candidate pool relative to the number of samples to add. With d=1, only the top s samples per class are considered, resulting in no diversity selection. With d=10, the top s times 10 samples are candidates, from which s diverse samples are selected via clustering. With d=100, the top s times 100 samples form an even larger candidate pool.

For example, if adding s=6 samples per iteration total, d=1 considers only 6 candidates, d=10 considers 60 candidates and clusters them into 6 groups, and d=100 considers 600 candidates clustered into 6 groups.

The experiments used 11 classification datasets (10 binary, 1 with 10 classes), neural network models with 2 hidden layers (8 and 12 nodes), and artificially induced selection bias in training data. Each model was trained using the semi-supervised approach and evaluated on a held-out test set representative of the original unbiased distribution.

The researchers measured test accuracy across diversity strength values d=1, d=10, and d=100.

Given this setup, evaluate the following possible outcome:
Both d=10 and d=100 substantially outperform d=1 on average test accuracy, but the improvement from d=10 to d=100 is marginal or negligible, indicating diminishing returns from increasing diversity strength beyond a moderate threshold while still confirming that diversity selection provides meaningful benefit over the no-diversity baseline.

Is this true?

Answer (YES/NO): NO